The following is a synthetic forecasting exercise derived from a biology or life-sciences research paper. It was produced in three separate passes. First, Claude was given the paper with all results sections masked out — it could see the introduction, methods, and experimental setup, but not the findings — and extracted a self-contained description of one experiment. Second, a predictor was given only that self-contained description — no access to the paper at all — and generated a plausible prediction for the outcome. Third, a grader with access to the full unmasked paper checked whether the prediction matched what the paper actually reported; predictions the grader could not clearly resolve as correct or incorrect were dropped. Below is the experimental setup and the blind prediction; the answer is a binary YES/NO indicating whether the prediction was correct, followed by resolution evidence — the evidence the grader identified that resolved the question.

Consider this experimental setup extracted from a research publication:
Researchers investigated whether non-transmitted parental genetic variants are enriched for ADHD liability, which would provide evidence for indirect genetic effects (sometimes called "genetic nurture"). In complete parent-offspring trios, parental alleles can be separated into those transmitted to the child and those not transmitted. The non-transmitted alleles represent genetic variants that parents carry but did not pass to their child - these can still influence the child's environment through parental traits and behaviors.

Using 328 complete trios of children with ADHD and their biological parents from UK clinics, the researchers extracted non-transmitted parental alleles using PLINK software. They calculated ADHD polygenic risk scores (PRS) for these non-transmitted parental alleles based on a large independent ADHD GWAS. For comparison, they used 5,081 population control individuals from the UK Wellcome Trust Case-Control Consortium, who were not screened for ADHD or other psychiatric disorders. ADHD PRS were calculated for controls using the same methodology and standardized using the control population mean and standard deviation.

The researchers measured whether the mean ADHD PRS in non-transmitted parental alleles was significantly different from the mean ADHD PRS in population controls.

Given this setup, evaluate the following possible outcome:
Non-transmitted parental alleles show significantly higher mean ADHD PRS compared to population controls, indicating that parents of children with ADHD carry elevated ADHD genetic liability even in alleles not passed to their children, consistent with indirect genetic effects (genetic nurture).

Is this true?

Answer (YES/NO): NO